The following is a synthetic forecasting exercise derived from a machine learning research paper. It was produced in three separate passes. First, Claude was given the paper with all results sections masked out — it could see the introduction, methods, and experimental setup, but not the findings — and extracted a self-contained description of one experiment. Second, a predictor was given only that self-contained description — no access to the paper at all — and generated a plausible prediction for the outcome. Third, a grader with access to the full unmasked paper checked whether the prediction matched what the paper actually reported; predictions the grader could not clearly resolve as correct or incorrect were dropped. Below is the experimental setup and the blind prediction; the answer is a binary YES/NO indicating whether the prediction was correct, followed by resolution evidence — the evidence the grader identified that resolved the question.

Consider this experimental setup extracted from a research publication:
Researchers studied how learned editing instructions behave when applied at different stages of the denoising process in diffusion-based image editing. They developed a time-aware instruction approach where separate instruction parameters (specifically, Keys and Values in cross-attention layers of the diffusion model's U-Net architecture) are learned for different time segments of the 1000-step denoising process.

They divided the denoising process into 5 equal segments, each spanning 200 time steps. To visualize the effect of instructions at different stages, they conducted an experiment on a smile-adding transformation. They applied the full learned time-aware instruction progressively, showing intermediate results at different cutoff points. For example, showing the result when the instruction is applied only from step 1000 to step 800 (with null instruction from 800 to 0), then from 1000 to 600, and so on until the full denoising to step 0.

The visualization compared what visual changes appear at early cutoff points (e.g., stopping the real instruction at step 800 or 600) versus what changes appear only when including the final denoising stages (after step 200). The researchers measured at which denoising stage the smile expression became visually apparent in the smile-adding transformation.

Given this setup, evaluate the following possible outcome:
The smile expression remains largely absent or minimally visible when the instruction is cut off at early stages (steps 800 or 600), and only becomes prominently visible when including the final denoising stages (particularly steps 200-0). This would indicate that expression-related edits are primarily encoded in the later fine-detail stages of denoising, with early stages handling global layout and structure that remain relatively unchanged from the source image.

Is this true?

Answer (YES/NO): YES